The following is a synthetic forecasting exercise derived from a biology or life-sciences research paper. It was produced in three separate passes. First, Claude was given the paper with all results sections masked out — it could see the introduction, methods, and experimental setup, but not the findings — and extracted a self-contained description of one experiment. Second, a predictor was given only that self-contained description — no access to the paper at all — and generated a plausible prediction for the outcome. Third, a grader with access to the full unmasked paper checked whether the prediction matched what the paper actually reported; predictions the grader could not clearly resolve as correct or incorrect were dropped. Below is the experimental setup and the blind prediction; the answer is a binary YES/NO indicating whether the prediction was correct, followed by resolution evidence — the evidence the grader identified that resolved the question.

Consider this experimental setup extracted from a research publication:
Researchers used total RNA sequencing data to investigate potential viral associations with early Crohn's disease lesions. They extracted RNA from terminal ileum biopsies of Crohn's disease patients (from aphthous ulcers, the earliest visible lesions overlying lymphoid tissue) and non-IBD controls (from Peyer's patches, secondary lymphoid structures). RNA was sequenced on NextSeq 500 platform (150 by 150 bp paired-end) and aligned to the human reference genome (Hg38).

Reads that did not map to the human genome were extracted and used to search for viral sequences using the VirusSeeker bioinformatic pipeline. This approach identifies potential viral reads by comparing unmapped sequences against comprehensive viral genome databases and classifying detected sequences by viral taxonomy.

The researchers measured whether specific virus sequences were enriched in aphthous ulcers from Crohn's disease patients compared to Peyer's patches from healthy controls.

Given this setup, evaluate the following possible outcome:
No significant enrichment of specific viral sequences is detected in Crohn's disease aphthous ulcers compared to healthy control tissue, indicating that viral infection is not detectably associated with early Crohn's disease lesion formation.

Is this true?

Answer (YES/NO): YES